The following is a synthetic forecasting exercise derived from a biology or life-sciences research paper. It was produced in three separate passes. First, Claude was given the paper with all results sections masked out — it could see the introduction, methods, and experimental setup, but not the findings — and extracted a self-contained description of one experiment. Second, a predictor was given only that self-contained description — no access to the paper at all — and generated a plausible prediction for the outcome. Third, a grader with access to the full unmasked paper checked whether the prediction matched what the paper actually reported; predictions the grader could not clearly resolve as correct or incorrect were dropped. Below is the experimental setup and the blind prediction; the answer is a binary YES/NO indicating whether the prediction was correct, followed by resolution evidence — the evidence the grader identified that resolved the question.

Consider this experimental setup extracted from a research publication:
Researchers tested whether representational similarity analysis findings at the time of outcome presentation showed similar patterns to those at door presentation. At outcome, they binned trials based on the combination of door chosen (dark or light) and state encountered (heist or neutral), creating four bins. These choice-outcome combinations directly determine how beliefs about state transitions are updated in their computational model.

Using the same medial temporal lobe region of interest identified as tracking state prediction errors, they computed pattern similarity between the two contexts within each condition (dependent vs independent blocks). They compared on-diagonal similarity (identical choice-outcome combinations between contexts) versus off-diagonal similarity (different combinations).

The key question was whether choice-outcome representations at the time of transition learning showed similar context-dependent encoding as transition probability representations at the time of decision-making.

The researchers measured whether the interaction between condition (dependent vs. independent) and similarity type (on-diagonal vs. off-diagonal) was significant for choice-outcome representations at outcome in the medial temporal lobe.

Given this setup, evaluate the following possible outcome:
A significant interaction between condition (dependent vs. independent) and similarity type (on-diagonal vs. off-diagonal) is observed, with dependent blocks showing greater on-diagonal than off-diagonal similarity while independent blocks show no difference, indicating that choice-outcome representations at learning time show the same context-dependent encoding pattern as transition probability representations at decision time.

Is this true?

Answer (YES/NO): YES